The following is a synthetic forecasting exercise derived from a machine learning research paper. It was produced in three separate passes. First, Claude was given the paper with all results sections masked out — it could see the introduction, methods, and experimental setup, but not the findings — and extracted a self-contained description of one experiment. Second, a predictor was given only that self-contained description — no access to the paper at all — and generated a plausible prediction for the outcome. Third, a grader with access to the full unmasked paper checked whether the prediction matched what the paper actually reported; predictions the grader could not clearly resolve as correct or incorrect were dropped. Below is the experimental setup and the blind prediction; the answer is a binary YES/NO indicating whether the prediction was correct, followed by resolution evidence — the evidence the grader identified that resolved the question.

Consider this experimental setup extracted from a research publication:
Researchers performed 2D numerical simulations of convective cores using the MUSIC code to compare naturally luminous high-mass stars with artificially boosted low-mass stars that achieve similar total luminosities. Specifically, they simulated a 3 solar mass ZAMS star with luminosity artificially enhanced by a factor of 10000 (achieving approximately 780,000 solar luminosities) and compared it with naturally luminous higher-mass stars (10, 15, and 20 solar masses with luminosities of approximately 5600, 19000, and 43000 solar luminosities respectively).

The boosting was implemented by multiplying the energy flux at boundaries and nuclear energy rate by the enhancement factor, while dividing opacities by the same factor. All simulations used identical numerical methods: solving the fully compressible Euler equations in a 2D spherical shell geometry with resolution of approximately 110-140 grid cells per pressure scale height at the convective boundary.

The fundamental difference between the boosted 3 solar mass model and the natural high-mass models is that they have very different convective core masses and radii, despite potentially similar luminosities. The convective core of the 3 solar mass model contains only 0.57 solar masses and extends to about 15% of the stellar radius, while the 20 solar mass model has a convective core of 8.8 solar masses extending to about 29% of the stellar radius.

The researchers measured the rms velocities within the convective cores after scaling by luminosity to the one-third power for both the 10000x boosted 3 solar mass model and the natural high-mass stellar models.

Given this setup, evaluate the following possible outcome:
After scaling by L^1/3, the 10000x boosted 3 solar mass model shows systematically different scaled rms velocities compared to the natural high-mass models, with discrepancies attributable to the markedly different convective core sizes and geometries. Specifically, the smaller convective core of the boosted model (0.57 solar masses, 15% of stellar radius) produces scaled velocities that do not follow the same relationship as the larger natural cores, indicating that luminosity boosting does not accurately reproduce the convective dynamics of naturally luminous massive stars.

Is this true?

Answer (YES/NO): NO